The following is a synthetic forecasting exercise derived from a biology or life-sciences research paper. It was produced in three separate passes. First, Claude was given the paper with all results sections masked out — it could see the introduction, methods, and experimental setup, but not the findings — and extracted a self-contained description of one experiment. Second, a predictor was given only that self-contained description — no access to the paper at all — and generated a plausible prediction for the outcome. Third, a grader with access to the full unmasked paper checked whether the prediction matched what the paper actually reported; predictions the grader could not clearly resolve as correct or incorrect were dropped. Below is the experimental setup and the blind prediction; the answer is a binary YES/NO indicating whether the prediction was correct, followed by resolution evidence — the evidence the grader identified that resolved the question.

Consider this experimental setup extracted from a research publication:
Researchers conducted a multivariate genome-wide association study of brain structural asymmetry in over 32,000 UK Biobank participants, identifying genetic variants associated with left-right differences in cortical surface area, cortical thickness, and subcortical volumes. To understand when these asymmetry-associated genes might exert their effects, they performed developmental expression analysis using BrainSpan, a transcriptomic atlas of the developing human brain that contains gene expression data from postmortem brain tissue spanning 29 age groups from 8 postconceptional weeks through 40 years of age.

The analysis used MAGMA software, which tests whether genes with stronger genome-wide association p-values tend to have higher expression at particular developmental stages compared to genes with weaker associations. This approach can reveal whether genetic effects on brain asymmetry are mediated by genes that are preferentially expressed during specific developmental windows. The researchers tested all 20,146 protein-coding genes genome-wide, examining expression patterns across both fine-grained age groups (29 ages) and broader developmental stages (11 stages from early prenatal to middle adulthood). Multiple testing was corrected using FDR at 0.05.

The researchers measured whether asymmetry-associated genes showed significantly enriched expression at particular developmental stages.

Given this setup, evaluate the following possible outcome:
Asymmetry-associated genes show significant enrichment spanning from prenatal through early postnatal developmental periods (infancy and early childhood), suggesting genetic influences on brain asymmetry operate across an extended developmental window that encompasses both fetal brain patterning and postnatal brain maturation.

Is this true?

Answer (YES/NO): NO